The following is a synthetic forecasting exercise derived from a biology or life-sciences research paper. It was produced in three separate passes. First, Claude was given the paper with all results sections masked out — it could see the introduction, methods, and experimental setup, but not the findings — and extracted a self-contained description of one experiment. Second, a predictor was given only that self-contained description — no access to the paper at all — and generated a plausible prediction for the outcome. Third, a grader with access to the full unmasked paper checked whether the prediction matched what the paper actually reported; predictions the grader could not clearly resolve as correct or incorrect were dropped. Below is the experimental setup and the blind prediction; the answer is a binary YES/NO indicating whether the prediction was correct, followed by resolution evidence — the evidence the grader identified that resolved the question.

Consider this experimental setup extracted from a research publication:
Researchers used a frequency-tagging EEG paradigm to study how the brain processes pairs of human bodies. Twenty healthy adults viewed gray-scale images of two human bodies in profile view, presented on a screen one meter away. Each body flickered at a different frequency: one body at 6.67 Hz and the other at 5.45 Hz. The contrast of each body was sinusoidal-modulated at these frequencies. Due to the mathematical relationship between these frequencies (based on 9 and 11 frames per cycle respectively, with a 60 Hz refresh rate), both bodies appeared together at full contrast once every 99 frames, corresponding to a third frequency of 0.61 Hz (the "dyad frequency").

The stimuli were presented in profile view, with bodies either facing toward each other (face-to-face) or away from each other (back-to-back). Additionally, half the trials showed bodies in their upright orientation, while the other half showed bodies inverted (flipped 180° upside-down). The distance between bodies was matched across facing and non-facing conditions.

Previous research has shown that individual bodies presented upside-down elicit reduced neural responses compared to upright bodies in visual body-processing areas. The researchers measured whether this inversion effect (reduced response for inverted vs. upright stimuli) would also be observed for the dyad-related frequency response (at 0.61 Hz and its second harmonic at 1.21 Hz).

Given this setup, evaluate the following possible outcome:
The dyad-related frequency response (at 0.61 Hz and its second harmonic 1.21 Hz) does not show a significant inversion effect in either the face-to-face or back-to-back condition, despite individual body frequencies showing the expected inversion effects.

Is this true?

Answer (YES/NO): YES